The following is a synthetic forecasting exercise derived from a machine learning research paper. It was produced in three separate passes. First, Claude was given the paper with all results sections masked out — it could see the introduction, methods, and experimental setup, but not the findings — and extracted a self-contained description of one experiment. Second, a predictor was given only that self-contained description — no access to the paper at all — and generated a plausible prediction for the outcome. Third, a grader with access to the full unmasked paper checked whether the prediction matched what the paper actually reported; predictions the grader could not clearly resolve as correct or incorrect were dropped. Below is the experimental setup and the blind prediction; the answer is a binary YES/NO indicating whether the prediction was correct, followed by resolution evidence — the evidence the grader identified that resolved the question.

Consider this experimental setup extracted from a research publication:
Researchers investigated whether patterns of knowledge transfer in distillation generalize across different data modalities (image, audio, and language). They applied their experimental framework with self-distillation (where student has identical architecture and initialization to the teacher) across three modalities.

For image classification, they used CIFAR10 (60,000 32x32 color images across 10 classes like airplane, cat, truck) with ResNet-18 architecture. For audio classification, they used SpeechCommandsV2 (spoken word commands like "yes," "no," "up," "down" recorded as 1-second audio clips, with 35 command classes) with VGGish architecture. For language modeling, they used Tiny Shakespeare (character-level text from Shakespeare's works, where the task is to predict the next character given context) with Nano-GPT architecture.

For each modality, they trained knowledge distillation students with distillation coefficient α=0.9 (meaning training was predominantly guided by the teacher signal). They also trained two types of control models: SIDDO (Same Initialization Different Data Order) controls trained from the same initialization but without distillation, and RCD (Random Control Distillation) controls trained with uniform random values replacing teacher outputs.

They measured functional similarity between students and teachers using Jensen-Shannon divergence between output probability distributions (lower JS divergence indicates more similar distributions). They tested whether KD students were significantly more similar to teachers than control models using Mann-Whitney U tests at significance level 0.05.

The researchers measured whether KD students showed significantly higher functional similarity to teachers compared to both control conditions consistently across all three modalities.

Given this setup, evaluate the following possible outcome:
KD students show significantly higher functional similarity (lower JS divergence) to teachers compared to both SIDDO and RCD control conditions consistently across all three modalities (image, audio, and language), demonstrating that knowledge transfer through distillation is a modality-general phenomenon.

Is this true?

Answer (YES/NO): NO